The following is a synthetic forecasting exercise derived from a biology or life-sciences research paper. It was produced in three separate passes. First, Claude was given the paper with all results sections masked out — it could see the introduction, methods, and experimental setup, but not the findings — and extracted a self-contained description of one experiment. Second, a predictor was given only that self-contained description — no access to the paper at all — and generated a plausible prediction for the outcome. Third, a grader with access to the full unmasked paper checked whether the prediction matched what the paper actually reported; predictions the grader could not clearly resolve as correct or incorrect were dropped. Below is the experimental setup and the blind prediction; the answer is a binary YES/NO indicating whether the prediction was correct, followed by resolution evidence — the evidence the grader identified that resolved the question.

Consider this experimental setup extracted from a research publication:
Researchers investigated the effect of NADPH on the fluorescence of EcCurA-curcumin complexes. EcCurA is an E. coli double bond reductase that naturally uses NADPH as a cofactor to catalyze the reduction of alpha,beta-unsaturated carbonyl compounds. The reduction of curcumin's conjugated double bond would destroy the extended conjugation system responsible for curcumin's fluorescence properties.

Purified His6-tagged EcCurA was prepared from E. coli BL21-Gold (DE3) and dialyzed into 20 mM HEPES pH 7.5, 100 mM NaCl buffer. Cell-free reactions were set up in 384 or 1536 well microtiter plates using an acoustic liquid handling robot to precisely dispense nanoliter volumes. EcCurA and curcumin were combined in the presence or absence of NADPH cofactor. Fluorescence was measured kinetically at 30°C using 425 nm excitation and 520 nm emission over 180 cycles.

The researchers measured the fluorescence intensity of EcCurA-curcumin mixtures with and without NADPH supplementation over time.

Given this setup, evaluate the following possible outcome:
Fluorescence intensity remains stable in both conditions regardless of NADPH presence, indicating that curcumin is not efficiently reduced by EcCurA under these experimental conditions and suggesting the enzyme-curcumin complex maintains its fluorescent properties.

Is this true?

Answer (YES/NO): NO